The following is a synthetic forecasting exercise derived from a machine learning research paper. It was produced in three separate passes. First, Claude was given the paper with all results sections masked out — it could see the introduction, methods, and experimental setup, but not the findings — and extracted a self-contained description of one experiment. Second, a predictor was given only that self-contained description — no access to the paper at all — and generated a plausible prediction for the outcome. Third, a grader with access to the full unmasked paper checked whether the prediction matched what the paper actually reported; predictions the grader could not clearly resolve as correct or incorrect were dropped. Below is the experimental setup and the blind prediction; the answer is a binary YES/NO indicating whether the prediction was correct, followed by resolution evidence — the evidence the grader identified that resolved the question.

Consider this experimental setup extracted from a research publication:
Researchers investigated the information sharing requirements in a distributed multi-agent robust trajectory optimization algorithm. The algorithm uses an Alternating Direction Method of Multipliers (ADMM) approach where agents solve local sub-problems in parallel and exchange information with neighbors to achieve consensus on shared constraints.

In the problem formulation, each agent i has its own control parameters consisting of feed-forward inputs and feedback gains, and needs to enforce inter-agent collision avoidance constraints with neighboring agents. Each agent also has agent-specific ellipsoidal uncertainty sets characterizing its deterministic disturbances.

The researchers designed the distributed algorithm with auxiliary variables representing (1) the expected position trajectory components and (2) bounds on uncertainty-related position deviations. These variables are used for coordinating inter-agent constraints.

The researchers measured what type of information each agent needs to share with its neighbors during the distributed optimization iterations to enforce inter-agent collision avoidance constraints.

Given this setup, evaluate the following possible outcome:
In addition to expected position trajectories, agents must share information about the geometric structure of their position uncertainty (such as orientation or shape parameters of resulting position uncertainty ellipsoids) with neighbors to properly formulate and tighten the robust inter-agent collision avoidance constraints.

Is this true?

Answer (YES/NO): NO